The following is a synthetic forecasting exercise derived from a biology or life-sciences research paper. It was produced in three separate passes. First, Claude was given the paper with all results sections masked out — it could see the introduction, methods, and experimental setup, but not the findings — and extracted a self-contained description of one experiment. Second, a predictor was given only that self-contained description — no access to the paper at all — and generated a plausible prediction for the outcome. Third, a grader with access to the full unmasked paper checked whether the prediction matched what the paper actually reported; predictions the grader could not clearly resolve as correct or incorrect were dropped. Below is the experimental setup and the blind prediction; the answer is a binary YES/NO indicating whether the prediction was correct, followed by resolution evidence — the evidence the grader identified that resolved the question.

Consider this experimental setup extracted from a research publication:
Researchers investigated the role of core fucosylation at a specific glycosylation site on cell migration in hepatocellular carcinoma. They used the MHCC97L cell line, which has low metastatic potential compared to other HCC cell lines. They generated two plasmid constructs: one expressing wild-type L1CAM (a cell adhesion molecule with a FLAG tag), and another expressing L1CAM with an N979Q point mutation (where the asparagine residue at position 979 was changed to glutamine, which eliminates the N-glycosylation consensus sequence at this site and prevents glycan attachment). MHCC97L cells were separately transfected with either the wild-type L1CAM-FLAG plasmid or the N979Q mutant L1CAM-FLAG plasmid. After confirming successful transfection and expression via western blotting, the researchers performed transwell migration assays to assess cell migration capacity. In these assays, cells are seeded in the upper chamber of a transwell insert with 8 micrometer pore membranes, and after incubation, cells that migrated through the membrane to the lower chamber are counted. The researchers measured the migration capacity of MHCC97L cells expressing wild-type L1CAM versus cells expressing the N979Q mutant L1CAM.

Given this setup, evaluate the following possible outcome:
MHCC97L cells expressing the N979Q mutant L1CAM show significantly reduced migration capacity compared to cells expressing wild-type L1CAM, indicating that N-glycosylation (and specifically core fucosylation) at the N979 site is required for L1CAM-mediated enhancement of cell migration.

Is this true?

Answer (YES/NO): YES